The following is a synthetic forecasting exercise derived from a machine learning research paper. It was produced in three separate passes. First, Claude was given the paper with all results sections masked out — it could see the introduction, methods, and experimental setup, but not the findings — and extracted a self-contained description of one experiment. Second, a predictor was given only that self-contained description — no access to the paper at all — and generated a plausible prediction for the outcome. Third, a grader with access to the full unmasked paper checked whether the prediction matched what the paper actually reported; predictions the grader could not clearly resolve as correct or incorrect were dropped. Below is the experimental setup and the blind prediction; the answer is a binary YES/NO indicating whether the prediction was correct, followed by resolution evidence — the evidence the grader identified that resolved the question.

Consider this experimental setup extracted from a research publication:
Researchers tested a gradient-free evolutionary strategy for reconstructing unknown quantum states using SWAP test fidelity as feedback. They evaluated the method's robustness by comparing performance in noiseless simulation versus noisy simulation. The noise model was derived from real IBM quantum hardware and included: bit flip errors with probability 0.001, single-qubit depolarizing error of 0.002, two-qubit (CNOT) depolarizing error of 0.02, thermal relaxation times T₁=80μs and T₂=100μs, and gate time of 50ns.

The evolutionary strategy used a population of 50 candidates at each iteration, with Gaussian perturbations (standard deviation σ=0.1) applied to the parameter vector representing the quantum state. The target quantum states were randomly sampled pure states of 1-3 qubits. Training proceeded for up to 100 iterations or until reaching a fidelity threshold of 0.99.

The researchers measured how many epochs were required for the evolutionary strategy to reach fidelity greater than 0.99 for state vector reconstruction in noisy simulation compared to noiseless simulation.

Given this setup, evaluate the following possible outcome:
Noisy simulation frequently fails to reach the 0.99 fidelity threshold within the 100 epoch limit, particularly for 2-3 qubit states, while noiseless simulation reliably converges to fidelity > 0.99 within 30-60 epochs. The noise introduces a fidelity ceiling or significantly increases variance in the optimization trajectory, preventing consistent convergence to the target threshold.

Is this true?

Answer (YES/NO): NO